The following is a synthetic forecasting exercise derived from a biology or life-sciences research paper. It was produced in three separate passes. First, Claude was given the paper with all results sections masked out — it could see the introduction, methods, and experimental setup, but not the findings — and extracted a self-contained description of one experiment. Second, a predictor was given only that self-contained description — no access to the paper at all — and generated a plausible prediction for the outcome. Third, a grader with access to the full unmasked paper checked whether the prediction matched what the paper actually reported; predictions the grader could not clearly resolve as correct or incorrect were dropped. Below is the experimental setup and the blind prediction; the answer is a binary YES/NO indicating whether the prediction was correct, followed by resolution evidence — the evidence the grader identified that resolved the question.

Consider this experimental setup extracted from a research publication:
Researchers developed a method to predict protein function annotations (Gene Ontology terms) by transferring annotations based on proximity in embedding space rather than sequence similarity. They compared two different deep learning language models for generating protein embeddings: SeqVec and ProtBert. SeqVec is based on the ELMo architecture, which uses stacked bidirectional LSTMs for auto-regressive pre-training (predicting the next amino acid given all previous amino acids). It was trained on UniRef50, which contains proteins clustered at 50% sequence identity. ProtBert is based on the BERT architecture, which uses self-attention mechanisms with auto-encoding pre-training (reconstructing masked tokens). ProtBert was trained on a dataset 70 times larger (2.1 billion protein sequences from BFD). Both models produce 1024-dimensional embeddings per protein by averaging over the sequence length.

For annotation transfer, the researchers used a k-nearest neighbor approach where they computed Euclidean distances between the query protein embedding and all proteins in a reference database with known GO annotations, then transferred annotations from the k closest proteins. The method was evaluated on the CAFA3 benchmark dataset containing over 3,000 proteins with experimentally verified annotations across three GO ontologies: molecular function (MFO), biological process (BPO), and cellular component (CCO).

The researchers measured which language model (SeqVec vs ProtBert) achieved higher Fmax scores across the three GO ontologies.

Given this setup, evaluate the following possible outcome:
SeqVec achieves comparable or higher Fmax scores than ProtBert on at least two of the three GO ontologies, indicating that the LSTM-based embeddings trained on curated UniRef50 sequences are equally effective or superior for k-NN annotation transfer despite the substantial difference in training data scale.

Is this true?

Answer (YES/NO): YES